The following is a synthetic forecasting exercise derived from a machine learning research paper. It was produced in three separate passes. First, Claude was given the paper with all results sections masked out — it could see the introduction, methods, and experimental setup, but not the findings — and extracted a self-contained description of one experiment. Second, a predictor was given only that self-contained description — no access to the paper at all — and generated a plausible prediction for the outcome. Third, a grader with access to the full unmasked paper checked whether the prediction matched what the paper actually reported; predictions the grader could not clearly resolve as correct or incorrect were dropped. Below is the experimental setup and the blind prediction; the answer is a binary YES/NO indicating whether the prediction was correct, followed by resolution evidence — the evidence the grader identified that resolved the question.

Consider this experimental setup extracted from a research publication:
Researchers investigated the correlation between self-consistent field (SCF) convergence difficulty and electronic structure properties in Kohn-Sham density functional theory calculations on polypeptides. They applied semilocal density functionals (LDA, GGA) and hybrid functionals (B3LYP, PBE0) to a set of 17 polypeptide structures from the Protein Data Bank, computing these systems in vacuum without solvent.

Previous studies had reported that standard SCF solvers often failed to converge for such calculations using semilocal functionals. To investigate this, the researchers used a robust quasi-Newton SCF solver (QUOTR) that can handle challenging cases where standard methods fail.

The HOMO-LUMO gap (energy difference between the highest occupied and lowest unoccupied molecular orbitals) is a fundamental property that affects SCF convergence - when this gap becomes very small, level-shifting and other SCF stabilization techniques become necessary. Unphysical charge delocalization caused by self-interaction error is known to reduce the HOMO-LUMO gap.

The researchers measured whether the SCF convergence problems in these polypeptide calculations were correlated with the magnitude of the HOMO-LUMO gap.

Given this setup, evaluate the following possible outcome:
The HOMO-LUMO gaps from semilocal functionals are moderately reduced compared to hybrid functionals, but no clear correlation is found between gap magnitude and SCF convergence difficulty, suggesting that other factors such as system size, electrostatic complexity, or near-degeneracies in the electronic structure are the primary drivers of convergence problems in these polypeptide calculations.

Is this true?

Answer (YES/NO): NO